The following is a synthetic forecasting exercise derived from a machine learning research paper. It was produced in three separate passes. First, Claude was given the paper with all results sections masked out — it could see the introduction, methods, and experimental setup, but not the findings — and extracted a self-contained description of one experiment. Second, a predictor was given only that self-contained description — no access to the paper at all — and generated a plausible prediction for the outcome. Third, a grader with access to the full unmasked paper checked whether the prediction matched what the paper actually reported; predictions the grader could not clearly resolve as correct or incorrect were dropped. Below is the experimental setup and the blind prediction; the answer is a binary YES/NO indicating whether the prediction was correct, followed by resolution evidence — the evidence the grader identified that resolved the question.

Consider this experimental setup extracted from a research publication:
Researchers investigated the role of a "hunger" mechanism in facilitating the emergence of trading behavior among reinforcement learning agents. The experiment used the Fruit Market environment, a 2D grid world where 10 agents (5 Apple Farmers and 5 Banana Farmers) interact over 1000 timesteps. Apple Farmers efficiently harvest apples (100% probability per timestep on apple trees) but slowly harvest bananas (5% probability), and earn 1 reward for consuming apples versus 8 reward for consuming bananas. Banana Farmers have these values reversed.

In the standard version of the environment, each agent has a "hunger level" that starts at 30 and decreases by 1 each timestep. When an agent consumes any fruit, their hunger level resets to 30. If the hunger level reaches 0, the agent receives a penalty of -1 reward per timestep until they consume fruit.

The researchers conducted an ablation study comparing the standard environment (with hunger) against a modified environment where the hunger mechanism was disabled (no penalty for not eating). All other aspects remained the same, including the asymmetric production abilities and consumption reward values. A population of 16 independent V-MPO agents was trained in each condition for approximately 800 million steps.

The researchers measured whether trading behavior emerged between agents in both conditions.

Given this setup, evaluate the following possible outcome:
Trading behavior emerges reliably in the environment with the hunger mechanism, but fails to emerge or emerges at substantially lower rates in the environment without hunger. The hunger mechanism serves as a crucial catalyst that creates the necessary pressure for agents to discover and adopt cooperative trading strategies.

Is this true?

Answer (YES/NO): YES